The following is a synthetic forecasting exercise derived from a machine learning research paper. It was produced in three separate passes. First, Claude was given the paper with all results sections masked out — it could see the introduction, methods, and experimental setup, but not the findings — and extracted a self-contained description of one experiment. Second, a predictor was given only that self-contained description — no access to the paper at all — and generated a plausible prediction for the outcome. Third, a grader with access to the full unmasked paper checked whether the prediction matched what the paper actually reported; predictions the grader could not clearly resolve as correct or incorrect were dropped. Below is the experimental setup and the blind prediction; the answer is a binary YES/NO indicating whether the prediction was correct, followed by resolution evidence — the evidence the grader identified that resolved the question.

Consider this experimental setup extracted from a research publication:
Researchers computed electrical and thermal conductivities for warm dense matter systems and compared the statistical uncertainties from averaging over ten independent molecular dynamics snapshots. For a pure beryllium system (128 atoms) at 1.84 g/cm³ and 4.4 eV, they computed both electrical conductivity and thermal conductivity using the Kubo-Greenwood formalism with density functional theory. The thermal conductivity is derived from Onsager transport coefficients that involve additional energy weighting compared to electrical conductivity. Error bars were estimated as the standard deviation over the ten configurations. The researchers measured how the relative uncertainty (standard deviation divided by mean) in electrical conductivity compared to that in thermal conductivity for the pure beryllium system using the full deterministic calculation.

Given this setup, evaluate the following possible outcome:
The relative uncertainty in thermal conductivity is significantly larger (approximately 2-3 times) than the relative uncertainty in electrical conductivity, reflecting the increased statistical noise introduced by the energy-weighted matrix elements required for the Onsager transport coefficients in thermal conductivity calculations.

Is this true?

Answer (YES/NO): NO